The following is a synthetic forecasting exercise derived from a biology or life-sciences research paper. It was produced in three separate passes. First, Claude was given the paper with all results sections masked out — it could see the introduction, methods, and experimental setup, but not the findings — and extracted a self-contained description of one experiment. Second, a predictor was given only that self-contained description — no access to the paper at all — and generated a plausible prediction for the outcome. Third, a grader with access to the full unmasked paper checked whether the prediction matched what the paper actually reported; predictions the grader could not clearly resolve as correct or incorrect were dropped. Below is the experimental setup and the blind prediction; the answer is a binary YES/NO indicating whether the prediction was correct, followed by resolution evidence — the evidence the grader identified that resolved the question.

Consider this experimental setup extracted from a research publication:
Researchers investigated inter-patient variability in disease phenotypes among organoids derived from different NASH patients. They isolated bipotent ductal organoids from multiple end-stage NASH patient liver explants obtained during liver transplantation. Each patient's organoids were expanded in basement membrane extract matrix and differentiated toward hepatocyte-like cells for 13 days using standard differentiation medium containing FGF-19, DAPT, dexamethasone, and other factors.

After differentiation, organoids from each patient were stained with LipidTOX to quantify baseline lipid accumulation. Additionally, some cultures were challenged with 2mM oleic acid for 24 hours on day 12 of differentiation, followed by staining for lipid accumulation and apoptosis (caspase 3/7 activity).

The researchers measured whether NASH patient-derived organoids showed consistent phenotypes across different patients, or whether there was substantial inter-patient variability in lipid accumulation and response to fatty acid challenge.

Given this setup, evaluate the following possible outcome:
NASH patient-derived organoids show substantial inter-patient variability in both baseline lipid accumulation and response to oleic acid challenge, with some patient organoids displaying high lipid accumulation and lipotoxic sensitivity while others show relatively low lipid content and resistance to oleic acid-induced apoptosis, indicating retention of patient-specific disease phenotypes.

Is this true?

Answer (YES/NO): NO